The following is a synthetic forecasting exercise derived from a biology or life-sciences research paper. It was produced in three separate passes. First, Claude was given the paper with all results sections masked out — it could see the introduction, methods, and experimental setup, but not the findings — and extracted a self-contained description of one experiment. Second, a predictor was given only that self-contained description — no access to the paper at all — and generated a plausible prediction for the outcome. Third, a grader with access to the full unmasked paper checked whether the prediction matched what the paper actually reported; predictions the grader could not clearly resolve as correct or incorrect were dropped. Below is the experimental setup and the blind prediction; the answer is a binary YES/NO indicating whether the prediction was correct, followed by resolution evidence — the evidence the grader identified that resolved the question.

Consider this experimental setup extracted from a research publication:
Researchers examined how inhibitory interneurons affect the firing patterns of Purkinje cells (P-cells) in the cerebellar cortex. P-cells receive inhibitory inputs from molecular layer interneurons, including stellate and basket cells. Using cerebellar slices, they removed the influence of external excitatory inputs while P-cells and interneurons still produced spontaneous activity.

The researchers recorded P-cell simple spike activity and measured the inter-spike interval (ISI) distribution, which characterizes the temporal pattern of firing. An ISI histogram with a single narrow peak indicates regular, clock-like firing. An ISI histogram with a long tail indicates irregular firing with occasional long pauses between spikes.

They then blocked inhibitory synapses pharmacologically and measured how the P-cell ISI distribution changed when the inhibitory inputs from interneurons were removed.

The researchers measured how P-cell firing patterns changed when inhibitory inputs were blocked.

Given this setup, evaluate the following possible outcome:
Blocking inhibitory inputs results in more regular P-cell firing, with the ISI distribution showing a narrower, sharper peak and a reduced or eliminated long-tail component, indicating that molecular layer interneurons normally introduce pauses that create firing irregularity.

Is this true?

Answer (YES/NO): YES